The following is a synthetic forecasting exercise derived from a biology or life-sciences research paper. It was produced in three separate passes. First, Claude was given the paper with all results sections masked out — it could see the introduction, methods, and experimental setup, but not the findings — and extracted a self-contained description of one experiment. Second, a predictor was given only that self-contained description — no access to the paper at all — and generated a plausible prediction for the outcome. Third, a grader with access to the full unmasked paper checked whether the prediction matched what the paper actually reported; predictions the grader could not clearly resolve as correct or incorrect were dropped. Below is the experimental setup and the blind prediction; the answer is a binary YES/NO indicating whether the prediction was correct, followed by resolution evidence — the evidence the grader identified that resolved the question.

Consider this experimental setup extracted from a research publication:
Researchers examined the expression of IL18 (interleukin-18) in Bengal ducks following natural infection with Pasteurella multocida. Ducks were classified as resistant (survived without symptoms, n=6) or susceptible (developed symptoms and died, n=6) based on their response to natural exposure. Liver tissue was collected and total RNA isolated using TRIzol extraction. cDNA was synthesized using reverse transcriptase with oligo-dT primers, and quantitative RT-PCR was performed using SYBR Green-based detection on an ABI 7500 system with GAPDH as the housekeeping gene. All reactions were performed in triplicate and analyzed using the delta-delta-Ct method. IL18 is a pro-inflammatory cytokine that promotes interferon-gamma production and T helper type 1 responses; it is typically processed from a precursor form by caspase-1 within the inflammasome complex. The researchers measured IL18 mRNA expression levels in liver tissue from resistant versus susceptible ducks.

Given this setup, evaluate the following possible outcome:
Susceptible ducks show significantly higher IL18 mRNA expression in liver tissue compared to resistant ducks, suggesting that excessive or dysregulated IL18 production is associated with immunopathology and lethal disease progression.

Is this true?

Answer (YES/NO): NO